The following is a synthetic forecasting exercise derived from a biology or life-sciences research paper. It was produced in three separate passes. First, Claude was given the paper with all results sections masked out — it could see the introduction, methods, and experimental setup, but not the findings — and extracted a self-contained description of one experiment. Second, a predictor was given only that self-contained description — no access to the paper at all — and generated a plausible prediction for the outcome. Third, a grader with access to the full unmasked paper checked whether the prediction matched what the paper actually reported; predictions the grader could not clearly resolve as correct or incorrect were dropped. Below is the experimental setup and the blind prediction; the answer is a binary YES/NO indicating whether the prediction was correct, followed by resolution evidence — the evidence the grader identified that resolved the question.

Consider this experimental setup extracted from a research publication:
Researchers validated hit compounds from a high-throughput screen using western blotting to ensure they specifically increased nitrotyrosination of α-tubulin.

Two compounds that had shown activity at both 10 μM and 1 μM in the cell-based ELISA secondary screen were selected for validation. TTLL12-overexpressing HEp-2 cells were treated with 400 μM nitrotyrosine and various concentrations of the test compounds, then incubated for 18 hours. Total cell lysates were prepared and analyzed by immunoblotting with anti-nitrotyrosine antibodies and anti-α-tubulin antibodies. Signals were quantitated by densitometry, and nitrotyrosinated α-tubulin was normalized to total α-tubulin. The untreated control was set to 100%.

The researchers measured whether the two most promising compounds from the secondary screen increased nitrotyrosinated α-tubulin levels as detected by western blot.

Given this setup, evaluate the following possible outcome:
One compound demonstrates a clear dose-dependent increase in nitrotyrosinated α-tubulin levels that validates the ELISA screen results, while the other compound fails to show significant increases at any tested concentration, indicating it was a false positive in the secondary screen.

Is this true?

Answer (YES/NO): NO